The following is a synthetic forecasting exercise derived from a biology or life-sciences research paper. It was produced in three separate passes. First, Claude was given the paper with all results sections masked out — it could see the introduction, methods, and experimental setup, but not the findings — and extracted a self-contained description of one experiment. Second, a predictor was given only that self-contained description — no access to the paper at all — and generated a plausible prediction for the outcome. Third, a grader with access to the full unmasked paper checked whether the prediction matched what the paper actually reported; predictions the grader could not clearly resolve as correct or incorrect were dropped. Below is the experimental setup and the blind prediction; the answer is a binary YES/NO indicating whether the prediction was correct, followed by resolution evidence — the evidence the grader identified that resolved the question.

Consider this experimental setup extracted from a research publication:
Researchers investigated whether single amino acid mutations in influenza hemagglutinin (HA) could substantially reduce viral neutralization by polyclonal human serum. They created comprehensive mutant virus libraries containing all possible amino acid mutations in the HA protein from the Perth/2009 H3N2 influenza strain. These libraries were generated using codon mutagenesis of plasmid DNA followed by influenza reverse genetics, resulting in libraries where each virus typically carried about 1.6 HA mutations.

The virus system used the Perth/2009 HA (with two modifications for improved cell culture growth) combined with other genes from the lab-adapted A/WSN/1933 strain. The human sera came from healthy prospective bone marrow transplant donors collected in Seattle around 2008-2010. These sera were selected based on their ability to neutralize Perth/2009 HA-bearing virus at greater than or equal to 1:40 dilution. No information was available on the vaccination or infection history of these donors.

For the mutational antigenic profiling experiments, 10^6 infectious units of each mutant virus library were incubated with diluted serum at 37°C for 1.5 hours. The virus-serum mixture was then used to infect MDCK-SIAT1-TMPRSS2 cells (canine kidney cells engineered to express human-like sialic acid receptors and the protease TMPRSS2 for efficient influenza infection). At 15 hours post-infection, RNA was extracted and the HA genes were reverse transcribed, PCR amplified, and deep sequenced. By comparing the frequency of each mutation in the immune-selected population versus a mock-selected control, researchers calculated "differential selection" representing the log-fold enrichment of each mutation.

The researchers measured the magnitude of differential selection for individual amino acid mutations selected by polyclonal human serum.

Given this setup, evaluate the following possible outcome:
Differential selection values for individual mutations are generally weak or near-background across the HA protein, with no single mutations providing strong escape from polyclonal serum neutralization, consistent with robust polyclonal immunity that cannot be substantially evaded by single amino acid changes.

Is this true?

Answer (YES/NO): NO